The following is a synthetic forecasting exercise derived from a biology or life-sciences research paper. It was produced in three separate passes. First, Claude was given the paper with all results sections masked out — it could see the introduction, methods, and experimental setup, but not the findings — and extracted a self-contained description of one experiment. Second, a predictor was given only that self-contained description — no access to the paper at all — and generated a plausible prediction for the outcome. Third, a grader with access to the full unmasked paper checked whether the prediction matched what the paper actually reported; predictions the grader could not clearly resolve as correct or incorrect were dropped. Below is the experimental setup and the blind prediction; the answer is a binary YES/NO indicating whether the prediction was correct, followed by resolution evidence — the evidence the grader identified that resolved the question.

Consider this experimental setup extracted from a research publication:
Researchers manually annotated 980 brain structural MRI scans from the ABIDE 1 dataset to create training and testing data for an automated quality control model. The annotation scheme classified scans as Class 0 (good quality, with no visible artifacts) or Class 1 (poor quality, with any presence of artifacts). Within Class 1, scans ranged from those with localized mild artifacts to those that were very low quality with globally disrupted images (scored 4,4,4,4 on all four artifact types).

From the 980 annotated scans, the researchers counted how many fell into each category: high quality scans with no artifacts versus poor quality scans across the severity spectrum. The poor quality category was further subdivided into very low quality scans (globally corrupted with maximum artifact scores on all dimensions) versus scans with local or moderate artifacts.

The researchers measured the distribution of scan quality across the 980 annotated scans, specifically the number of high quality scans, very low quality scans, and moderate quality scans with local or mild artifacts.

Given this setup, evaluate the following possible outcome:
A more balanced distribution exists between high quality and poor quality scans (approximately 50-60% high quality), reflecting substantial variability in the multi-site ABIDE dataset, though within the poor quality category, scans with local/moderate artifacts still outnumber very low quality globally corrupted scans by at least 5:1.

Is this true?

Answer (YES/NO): YES